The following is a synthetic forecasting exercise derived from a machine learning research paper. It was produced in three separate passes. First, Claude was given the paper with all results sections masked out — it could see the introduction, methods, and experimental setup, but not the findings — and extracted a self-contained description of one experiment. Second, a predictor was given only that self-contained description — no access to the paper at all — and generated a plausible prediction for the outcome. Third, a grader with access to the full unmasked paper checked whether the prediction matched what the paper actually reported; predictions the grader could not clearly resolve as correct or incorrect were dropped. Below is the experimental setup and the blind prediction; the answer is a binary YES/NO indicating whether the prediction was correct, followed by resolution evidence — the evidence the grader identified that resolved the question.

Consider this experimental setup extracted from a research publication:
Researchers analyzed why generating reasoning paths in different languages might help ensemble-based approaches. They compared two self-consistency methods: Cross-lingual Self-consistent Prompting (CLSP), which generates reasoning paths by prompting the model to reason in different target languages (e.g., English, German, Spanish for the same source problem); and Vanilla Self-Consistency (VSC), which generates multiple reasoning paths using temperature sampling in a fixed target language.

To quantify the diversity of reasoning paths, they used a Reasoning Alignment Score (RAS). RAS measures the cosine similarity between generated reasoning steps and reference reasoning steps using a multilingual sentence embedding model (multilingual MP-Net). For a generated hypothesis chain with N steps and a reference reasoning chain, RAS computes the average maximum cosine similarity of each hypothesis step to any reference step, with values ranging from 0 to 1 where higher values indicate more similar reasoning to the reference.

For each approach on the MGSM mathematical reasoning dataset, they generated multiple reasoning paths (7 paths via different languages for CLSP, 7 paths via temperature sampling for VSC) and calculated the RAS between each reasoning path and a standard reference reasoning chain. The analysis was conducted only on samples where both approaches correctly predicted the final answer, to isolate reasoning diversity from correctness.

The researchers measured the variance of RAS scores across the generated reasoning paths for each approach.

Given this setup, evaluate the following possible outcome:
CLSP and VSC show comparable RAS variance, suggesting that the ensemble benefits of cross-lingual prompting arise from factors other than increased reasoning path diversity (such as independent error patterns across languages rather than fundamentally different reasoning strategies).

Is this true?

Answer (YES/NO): NO